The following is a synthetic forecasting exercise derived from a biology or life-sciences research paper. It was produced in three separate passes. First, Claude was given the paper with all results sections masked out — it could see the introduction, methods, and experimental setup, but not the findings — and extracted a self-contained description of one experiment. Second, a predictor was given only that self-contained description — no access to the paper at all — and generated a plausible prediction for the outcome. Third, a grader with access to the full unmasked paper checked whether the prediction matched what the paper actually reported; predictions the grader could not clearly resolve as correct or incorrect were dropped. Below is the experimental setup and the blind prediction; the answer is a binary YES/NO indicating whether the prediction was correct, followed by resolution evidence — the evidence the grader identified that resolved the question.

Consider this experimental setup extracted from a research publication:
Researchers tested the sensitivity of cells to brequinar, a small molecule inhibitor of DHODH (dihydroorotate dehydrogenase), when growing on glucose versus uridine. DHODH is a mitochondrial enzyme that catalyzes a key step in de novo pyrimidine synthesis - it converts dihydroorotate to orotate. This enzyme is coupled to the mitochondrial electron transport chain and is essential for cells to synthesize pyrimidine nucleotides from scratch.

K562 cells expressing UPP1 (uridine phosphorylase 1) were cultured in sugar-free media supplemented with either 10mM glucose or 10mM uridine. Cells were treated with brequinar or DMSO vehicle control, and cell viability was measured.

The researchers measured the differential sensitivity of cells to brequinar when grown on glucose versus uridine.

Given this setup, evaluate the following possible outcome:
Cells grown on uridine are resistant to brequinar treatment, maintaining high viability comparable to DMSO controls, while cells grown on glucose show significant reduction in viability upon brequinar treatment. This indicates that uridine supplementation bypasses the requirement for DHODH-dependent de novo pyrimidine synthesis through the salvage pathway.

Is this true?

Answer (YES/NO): YES